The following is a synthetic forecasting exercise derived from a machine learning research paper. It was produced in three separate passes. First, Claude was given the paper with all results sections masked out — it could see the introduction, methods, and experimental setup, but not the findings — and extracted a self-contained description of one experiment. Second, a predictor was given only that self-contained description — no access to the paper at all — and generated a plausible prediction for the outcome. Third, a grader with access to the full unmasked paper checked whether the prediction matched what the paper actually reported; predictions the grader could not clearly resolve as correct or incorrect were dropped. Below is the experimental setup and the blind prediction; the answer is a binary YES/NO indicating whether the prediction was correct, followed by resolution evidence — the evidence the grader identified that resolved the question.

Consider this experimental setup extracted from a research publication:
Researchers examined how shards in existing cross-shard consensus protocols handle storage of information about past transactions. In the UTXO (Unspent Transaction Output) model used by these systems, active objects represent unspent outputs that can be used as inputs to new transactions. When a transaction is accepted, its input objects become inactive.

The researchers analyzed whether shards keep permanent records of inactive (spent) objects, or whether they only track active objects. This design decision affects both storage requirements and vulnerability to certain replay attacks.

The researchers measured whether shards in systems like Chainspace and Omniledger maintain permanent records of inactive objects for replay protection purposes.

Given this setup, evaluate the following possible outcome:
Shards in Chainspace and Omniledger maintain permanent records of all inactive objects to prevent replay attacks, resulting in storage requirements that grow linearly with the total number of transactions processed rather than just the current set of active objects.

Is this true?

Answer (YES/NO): NO